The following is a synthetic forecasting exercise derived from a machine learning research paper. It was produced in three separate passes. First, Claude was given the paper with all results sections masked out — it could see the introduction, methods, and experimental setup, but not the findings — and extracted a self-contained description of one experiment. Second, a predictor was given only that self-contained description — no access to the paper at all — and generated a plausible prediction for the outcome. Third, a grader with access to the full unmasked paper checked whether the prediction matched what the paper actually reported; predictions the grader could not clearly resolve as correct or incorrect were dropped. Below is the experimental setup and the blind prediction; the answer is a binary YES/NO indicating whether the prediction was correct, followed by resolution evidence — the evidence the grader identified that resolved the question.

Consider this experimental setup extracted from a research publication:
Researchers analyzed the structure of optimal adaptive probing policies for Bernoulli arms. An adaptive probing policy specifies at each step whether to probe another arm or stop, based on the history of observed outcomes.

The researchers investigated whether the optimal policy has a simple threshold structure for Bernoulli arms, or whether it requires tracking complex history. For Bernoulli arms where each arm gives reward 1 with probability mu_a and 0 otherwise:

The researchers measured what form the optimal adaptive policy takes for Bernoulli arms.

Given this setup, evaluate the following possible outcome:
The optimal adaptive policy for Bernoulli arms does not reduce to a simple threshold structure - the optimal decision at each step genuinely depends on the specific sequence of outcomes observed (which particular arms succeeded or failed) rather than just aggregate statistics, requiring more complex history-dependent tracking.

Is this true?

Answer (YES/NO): NO